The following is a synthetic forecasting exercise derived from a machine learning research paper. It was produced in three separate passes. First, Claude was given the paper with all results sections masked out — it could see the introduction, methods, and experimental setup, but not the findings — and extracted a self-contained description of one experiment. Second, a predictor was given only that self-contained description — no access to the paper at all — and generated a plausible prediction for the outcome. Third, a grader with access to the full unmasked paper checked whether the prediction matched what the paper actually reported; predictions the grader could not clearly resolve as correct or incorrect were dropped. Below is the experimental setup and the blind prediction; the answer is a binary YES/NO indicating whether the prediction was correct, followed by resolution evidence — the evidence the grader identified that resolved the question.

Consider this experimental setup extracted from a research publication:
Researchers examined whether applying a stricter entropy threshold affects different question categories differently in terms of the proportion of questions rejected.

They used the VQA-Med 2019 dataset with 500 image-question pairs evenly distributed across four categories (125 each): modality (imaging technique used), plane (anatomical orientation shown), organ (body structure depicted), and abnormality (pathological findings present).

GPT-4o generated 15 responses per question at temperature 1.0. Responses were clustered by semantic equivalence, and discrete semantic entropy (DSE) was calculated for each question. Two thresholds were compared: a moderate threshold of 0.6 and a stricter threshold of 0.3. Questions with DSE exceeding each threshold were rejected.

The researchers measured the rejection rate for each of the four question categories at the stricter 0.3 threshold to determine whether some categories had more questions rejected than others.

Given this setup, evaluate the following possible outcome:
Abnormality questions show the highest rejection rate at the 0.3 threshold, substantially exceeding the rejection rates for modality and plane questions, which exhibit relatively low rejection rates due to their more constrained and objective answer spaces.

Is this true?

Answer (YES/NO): YES